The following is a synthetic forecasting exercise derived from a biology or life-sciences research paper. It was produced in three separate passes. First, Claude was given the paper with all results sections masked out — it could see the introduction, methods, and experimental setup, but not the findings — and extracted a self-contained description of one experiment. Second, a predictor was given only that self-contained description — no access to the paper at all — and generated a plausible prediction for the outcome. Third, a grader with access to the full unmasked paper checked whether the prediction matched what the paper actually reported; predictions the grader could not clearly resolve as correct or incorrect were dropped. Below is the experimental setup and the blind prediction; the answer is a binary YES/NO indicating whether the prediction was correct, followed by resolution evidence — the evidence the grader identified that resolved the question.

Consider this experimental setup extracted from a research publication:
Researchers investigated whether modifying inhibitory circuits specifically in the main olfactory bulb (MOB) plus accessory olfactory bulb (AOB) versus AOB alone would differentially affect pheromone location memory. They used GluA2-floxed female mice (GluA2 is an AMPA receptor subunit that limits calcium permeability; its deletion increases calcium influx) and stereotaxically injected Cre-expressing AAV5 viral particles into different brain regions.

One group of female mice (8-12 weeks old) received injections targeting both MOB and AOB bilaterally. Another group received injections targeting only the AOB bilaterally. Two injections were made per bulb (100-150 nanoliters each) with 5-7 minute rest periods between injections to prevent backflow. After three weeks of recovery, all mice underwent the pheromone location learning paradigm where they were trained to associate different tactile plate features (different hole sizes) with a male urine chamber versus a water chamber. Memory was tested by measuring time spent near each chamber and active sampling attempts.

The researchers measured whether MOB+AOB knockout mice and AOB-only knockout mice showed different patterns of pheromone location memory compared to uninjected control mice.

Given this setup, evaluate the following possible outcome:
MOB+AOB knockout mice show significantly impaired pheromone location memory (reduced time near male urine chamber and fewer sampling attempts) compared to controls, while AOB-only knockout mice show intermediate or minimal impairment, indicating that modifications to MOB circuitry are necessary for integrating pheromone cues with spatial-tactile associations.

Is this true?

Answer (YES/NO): NO